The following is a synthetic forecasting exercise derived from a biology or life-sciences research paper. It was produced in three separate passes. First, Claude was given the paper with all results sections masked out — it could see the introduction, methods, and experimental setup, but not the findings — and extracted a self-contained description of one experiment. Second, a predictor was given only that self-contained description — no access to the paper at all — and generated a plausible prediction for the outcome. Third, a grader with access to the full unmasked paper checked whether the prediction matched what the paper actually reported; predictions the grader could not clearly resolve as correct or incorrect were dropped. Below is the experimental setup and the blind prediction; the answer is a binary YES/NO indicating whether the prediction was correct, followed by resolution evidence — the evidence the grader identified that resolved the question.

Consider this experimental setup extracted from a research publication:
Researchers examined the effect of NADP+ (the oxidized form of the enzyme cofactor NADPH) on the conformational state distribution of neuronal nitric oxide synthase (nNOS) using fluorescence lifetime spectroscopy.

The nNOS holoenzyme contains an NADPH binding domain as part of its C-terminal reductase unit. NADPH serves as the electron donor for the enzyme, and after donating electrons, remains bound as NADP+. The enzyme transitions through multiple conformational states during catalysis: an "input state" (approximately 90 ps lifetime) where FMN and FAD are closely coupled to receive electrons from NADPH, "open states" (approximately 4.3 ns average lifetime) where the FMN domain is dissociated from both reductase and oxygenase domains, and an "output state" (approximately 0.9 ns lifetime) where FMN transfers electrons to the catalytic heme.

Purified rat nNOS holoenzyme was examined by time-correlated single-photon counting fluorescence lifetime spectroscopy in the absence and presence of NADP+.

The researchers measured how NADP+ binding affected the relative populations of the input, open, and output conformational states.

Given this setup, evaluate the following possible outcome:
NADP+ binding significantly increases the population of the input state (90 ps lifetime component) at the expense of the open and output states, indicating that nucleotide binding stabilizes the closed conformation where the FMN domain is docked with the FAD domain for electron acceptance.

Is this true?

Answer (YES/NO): NO